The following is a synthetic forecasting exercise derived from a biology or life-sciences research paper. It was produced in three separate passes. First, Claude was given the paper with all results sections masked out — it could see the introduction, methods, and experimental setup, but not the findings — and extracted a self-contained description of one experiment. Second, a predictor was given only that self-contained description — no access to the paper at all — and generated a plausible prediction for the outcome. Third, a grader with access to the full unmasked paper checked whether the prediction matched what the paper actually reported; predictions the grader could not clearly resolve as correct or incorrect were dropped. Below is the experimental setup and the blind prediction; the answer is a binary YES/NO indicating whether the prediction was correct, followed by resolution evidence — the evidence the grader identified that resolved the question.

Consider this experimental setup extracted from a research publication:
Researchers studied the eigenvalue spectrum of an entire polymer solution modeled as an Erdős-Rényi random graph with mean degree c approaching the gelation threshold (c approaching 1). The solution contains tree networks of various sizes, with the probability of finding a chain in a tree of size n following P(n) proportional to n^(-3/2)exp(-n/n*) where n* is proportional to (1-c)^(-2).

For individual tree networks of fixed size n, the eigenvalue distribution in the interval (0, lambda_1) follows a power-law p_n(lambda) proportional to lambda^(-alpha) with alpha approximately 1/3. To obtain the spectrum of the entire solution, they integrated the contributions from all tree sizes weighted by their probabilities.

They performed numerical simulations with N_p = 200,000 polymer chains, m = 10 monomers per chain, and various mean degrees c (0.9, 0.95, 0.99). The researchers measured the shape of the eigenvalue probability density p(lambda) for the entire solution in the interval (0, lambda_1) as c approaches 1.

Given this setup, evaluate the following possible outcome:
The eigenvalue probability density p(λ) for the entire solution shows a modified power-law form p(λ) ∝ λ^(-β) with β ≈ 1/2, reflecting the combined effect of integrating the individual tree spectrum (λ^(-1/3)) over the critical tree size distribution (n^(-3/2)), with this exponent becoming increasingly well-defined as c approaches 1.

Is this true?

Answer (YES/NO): NO